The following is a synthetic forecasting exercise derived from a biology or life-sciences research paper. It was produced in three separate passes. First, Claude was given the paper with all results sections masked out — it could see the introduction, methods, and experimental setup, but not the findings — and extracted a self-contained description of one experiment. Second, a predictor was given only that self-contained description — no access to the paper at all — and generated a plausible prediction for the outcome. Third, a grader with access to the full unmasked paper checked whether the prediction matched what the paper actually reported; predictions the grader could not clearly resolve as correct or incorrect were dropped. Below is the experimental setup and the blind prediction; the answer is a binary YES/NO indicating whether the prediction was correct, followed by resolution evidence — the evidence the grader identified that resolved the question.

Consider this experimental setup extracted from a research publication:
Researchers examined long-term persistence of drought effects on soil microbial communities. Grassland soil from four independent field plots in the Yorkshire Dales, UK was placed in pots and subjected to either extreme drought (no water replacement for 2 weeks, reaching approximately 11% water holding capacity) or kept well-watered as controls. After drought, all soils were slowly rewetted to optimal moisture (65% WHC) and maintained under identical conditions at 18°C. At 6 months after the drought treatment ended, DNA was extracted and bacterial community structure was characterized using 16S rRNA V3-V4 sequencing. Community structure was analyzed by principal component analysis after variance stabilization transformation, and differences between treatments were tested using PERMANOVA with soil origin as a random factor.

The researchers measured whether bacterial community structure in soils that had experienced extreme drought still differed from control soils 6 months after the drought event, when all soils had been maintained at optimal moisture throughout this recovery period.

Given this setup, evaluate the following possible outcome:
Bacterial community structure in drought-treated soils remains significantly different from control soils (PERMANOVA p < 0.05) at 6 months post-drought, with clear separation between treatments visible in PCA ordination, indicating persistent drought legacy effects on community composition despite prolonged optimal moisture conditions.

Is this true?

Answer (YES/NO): YES